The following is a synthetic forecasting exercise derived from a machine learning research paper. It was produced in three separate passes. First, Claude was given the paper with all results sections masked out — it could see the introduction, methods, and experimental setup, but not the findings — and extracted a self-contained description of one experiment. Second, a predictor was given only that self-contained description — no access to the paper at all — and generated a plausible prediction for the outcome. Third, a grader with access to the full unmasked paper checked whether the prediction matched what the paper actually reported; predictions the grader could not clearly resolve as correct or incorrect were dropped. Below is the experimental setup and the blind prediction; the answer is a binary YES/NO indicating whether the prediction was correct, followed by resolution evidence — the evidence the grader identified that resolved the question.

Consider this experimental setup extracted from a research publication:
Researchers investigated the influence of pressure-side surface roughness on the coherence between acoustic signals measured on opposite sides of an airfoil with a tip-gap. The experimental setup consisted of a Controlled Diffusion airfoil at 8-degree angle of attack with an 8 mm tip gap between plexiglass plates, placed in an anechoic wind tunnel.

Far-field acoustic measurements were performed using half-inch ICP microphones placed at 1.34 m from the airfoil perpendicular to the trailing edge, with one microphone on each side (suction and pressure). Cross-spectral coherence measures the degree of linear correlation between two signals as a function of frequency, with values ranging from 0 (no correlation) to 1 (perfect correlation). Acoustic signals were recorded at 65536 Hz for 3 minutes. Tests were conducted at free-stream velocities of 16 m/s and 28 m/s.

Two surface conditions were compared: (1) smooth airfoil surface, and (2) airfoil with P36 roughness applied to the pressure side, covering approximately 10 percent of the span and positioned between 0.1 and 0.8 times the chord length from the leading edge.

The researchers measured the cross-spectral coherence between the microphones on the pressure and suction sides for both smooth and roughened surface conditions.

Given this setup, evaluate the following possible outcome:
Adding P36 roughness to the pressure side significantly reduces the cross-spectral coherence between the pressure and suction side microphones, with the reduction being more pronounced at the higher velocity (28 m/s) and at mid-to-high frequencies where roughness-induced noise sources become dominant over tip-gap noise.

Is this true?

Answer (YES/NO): NO